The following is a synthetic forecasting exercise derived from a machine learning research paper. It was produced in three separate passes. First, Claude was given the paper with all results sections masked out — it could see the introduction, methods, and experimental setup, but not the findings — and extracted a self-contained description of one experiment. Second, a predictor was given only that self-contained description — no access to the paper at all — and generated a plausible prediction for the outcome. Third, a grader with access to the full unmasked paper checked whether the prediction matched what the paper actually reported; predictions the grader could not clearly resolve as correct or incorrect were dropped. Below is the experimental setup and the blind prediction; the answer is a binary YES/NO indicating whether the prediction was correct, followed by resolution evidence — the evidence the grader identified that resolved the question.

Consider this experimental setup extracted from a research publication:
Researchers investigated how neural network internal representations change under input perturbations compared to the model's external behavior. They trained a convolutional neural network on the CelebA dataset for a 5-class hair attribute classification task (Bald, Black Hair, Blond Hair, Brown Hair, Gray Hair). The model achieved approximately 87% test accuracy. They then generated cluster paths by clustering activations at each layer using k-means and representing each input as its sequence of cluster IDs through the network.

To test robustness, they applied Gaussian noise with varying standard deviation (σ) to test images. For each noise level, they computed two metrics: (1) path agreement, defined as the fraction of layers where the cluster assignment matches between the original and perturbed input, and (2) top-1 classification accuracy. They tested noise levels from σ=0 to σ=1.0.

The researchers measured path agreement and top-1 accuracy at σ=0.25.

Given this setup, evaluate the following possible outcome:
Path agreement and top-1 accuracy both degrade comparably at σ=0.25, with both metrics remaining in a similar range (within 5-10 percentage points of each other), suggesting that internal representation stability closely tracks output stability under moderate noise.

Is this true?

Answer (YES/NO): NO